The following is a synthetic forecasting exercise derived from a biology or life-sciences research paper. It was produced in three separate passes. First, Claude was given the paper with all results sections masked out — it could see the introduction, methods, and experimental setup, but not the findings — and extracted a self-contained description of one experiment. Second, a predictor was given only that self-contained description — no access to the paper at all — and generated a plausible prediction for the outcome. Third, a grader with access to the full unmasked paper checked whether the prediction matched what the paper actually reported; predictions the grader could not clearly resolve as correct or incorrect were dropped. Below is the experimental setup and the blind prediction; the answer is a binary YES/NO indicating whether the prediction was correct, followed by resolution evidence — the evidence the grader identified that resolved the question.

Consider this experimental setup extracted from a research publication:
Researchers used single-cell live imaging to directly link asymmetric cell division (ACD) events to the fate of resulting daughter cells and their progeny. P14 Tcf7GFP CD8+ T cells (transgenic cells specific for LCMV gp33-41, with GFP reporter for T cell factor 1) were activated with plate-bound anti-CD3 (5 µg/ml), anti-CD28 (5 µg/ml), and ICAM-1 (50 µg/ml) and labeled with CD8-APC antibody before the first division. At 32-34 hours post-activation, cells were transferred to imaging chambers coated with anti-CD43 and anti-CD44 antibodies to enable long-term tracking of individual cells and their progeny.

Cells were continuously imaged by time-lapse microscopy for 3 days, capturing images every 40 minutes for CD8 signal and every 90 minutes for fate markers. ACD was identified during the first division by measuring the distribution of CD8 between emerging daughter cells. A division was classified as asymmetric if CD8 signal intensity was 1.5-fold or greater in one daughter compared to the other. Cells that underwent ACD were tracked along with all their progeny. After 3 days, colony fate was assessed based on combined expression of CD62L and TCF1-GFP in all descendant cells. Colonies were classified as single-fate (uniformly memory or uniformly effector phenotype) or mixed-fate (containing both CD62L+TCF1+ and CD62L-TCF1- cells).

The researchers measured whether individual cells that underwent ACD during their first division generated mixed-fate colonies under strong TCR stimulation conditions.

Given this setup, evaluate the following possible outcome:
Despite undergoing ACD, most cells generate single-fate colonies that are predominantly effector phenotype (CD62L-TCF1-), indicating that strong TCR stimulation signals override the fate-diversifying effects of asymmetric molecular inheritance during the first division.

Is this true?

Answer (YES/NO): NO